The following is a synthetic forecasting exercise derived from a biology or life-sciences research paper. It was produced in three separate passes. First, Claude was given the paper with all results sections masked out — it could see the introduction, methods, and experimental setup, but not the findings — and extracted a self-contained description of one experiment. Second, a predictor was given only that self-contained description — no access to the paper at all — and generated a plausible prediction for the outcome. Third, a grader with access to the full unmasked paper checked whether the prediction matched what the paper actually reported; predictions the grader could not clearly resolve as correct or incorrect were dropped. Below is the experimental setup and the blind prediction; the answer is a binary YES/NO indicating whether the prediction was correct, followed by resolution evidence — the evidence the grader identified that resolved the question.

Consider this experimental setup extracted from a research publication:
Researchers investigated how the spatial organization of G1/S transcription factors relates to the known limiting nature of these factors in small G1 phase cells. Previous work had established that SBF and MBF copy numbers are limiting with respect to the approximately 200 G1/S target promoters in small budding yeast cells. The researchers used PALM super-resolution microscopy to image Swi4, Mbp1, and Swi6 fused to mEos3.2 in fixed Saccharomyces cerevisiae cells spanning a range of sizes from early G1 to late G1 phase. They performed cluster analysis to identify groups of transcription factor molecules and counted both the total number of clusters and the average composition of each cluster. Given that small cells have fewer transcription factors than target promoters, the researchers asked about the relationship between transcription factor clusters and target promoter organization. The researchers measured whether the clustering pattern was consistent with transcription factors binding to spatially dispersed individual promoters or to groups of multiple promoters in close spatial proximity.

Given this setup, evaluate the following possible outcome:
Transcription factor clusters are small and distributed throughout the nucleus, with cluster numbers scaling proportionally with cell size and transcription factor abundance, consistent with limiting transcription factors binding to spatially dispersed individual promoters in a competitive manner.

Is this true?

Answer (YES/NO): NO